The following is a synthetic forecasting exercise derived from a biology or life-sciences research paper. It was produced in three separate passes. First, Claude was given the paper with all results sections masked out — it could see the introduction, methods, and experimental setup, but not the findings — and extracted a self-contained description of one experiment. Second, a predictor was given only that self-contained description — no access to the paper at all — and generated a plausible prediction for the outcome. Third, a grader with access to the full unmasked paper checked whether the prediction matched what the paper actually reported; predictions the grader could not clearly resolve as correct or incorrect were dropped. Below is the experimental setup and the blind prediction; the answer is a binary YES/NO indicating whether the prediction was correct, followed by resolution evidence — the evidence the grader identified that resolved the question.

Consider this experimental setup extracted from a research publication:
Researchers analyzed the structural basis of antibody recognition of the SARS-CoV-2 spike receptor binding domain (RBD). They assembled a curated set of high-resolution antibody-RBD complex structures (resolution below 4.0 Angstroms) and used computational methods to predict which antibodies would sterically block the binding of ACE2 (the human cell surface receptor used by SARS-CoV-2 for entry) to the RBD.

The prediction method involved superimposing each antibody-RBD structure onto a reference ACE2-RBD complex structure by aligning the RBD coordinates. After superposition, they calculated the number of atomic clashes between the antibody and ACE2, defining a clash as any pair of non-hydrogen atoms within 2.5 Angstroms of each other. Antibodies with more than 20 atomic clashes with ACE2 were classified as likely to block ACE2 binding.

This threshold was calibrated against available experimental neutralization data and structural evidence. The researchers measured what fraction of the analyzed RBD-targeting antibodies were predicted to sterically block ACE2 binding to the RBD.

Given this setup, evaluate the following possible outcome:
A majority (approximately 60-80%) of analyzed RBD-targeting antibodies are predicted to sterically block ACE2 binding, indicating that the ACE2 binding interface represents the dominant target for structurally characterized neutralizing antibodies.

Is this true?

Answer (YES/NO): YES